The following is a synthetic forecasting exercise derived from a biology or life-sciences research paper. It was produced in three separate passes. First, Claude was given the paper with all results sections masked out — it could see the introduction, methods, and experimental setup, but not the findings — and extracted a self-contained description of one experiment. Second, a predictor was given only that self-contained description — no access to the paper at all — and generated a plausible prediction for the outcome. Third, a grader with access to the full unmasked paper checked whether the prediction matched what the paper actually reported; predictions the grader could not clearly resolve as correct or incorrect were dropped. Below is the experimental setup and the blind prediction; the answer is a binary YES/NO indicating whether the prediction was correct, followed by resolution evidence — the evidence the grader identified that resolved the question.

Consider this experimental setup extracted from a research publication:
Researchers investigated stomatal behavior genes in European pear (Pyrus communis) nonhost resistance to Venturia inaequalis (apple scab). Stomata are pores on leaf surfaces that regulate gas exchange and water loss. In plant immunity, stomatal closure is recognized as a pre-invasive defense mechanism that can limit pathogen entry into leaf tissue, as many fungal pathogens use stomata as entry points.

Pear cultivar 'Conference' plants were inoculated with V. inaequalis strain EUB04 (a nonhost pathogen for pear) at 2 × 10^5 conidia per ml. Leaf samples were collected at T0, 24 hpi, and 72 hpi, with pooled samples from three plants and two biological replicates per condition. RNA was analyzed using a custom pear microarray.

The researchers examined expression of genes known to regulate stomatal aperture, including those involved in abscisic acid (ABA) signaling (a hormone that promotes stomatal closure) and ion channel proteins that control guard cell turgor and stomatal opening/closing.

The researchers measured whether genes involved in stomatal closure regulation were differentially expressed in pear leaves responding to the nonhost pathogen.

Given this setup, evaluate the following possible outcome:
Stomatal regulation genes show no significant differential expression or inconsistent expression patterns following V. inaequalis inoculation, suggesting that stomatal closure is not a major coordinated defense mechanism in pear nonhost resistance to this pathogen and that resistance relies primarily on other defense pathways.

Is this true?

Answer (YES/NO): NO